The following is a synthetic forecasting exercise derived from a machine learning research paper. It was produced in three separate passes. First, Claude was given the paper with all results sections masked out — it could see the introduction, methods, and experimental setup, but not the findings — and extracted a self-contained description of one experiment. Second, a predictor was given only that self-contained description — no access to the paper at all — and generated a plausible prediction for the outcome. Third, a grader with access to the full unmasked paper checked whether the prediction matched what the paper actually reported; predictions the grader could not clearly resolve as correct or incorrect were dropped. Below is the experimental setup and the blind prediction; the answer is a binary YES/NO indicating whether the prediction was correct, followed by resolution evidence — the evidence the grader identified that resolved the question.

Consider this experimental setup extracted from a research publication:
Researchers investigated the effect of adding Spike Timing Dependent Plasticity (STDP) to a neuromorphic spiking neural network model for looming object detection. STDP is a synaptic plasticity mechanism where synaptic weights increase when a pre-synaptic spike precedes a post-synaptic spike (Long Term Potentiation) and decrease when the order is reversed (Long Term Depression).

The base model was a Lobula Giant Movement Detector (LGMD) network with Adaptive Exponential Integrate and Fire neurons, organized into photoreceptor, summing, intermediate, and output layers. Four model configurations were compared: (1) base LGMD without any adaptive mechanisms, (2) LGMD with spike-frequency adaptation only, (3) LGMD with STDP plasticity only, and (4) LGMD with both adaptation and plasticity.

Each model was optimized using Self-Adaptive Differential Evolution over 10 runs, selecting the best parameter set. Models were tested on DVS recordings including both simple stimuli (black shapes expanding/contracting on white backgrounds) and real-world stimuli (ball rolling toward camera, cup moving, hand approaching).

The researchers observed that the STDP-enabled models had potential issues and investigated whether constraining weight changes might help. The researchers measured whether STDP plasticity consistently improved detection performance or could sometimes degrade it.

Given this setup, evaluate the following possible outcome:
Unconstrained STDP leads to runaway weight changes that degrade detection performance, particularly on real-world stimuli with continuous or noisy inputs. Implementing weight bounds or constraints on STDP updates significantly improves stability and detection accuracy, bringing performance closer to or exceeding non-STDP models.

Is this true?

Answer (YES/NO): NO